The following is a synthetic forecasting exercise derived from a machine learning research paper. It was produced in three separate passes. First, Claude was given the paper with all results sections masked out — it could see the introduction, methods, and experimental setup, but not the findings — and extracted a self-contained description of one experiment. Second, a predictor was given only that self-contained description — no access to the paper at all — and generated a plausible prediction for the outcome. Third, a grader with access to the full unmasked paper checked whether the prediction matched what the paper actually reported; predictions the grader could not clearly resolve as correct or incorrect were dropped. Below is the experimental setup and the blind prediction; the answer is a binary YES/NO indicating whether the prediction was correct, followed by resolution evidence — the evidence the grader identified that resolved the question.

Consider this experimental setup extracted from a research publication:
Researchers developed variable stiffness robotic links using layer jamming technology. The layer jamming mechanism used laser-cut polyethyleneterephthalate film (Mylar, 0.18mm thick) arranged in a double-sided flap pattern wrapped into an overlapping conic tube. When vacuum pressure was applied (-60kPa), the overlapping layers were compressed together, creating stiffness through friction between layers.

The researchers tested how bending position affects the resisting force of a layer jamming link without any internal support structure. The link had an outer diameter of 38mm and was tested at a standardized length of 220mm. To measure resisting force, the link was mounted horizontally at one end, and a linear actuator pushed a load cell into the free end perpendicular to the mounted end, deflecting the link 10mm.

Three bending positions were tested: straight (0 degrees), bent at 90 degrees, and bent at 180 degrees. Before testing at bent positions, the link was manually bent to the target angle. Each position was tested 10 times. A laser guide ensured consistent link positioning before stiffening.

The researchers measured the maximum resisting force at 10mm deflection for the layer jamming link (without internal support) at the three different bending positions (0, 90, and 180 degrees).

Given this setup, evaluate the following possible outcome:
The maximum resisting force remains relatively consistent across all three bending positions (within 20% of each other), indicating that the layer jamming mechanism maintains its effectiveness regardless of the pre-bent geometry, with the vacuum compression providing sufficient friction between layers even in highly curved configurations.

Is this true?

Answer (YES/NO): NO